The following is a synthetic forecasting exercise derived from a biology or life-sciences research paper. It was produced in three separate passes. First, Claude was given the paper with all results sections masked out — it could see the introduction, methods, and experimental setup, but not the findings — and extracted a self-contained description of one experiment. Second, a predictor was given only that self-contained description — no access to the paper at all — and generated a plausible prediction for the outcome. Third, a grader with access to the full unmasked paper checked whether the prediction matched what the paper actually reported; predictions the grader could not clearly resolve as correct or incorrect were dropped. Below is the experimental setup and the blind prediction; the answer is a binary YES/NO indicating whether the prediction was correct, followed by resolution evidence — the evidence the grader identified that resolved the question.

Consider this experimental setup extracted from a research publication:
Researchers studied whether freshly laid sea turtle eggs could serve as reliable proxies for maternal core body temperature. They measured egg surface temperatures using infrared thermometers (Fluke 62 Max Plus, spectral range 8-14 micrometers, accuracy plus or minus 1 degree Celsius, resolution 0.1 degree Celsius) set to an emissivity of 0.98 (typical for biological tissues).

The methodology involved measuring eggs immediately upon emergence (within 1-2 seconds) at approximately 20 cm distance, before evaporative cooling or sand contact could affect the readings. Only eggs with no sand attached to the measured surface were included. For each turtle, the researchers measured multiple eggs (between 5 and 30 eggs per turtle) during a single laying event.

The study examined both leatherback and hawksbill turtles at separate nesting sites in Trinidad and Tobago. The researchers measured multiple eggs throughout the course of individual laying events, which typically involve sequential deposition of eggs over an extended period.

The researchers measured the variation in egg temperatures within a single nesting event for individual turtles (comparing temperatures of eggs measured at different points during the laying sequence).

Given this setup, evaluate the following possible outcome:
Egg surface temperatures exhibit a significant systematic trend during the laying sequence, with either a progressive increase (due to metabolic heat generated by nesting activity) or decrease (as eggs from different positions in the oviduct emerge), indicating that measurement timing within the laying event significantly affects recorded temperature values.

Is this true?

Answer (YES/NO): NO